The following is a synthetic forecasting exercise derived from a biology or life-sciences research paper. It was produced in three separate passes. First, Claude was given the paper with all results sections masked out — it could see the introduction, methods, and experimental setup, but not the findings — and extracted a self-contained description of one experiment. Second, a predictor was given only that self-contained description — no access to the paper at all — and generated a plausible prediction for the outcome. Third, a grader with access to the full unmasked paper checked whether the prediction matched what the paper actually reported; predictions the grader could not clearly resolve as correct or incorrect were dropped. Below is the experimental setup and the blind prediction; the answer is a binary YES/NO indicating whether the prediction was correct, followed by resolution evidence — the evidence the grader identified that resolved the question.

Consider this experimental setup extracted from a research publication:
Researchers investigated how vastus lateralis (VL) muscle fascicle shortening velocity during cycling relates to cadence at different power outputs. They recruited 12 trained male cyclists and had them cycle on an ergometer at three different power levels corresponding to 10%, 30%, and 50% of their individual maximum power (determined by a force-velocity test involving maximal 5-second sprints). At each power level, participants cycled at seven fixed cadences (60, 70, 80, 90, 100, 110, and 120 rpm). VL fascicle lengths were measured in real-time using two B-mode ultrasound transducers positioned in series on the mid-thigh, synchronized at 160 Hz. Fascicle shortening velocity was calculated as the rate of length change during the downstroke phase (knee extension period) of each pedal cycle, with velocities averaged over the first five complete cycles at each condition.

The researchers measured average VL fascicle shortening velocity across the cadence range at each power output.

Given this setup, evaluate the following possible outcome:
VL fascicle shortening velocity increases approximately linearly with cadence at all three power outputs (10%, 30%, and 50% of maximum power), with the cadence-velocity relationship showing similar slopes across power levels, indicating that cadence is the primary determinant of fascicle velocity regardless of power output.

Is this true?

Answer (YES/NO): YES